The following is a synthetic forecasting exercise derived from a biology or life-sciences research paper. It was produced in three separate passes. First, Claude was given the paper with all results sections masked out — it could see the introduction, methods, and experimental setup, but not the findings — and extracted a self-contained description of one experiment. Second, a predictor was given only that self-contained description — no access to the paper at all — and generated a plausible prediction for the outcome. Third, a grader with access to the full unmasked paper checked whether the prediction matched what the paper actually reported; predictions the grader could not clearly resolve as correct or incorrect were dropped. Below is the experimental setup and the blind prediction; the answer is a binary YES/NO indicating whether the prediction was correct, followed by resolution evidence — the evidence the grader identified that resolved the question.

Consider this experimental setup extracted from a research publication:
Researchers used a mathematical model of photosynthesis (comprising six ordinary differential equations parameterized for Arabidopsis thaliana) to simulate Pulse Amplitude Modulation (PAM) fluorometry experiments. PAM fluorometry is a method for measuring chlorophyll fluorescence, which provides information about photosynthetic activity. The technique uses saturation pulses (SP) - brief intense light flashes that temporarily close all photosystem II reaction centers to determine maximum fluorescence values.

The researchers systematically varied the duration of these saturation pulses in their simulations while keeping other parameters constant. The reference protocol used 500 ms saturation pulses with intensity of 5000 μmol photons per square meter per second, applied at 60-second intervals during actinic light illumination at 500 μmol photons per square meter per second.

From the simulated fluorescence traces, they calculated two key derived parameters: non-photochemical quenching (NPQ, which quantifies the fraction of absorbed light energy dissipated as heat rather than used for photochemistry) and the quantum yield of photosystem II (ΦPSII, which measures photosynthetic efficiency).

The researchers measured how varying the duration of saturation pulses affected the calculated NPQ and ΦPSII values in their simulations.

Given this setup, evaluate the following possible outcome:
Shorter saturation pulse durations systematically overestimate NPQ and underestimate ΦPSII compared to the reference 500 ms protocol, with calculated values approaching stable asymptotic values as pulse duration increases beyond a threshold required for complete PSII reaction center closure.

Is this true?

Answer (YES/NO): NO